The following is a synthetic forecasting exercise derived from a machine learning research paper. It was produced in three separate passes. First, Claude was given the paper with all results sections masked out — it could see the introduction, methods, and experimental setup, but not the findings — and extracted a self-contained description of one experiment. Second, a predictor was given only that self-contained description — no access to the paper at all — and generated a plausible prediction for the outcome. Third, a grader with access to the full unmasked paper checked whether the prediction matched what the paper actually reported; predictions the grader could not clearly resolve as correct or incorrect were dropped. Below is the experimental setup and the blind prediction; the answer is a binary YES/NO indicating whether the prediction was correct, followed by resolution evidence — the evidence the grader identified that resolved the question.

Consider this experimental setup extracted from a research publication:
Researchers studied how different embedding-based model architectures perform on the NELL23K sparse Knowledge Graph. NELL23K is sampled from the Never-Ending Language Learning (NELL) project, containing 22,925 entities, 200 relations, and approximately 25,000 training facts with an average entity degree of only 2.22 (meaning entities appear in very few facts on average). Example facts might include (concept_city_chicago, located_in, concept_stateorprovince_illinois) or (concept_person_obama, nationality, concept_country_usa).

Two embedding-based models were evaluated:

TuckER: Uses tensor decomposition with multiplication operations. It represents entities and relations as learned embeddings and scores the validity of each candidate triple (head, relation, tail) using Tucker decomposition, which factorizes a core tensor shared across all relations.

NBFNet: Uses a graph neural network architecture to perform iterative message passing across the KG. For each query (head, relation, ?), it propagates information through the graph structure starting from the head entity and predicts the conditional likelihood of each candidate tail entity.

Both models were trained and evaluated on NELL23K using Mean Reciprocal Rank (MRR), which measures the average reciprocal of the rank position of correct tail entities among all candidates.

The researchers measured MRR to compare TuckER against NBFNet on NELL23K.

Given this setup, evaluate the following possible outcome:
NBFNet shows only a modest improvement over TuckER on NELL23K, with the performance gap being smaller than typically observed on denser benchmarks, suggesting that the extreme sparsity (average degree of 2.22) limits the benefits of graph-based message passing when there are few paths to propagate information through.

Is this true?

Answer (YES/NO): NO